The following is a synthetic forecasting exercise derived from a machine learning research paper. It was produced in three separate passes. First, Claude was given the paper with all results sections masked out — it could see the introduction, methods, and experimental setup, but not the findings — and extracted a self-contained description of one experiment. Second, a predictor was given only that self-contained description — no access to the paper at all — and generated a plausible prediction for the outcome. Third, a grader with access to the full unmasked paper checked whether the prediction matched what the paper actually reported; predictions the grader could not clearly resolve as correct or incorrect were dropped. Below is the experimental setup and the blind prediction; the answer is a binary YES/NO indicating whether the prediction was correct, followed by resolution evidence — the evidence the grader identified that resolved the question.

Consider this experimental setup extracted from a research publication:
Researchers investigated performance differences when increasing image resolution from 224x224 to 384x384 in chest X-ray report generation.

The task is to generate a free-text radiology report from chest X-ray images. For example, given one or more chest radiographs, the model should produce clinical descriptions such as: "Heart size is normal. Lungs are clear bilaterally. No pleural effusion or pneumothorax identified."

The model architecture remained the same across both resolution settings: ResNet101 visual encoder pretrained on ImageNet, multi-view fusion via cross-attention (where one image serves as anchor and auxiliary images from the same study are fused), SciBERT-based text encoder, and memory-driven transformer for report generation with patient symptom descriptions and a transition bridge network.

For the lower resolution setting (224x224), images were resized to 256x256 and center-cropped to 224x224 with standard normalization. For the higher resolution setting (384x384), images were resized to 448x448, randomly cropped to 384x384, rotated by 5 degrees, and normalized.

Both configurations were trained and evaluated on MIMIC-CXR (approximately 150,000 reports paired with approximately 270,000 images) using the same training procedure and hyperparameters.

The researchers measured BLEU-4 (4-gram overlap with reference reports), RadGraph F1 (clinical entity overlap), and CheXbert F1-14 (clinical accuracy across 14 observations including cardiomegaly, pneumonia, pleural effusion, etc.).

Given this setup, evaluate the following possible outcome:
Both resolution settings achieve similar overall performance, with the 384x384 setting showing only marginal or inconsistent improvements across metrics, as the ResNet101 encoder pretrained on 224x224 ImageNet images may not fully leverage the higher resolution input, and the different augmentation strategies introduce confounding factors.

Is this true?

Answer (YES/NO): NO